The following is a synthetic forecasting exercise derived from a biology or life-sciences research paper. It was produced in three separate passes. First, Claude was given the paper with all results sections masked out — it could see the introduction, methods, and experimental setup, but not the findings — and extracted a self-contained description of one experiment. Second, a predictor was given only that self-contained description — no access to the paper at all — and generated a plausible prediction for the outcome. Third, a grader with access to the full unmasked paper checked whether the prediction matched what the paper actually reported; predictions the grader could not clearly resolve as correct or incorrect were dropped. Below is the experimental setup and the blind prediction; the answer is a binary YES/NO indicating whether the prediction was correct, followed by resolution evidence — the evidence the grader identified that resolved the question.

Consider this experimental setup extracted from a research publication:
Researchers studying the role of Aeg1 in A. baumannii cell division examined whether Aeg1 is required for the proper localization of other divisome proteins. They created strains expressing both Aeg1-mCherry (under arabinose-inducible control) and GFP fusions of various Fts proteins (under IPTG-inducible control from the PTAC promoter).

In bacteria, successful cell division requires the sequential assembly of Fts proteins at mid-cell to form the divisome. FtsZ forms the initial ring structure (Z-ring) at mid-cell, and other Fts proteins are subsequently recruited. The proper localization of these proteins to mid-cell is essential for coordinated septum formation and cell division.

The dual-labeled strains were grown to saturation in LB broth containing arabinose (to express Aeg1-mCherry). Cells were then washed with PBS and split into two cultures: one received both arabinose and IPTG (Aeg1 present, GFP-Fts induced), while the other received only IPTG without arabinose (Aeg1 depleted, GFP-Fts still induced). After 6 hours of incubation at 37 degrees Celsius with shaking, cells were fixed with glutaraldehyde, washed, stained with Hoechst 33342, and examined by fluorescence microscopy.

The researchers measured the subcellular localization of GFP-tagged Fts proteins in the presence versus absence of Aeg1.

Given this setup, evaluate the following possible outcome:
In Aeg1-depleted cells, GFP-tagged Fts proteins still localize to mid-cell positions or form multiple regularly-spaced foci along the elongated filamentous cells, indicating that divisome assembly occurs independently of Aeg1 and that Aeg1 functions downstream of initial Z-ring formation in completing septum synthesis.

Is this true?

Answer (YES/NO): NO